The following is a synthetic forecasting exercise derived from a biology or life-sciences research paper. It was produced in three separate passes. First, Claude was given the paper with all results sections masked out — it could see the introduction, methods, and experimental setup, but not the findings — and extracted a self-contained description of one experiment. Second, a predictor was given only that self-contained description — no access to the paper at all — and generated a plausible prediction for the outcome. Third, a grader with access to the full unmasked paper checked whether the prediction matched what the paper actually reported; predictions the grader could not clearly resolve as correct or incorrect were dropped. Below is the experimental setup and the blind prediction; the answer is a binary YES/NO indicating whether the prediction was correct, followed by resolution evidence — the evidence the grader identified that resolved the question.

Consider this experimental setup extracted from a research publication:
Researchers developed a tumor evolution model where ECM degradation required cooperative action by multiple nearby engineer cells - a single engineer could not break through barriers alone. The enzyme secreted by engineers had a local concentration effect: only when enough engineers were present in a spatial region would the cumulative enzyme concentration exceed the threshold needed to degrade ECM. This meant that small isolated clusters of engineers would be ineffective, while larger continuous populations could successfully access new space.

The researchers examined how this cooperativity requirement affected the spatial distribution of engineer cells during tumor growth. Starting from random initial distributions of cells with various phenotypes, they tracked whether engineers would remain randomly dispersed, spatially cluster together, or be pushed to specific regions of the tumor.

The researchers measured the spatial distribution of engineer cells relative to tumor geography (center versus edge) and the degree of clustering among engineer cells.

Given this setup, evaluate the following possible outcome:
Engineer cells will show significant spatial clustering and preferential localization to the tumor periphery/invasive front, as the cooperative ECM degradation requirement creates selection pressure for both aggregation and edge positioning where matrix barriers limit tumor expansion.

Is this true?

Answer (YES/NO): YES